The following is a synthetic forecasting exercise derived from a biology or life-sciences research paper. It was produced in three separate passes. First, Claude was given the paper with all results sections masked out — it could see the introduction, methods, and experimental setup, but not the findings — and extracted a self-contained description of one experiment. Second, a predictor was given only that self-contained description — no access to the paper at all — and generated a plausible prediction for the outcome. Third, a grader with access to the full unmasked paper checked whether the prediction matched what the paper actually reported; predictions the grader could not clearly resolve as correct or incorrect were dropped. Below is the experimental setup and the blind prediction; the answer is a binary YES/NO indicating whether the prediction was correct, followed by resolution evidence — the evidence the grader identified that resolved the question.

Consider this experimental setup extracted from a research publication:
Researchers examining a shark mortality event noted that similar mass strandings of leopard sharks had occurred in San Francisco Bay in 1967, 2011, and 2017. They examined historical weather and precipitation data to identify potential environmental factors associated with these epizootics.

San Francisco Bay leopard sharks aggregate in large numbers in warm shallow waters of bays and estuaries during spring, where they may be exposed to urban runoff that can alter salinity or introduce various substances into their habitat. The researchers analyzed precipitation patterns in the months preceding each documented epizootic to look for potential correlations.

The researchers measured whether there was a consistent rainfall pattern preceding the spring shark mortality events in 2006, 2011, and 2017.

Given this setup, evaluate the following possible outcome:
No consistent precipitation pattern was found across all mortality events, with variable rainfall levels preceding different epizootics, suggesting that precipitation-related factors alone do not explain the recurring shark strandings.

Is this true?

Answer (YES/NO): NO